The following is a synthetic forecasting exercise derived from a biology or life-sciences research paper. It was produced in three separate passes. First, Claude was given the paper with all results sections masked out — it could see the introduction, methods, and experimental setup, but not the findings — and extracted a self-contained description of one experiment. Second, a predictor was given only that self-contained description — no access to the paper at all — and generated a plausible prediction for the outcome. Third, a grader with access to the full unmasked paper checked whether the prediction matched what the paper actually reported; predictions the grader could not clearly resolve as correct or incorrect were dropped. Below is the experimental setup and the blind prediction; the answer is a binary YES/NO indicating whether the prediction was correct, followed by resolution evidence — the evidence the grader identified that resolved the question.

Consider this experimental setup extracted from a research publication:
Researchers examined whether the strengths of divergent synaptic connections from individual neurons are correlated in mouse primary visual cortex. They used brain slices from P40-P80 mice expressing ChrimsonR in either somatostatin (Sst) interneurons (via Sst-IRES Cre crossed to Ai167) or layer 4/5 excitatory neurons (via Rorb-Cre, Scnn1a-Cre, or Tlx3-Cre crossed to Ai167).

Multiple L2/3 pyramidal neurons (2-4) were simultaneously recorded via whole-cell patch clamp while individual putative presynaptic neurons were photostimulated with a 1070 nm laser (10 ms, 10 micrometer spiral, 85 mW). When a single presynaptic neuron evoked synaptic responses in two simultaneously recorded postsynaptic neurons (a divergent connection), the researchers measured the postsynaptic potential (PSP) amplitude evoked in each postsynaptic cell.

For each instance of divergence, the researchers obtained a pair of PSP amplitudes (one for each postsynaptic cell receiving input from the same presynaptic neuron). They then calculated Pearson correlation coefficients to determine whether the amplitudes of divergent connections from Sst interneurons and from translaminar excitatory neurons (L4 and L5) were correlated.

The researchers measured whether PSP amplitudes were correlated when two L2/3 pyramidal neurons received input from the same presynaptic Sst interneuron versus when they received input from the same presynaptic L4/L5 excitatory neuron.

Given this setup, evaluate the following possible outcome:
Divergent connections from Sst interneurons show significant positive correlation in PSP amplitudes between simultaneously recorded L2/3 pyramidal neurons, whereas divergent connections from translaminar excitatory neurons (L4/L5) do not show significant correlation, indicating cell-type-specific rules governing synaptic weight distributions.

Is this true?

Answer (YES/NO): YES